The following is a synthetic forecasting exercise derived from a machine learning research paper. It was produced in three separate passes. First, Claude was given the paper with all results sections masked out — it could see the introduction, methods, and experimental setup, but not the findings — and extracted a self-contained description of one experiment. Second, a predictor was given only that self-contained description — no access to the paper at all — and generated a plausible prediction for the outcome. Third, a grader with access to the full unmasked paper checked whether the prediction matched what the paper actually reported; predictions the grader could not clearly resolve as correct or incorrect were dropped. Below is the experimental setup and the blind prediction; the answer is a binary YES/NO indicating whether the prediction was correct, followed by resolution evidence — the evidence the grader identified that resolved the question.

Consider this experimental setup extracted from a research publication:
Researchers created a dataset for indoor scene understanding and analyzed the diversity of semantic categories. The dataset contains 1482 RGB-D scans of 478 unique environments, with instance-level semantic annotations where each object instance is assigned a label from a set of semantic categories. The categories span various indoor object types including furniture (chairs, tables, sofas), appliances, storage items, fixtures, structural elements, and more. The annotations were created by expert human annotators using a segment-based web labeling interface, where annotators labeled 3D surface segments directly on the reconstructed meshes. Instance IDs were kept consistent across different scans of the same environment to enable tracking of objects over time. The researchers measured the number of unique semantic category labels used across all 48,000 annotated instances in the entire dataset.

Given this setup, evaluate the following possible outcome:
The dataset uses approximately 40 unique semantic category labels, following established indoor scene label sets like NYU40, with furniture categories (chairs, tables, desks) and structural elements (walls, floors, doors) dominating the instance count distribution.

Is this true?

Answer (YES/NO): NO